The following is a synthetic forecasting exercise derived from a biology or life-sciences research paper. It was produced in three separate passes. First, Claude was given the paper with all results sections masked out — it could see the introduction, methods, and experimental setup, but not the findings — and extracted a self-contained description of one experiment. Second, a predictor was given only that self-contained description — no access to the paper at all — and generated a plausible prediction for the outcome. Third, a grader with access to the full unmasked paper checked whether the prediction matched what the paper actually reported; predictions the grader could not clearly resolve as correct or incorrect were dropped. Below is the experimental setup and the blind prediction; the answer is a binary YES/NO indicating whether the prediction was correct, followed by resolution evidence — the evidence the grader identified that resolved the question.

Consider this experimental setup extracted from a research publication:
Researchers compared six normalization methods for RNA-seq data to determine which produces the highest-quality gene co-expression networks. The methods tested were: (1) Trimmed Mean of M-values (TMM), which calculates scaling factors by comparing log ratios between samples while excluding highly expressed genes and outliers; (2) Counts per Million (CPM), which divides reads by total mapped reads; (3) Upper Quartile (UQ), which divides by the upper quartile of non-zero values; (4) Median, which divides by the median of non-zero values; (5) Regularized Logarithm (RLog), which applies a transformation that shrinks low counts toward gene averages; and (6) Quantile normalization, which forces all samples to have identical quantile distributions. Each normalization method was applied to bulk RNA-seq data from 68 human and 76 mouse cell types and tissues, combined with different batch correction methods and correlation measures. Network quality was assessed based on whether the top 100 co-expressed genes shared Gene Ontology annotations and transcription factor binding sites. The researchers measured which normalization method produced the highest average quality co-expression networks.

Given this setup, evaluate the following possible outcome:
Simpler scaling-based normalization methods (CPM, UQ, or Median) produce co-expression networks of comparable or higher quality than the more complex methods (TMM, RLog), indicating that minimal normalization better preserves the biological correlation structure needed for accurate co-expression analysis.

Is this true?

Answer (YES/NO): YES